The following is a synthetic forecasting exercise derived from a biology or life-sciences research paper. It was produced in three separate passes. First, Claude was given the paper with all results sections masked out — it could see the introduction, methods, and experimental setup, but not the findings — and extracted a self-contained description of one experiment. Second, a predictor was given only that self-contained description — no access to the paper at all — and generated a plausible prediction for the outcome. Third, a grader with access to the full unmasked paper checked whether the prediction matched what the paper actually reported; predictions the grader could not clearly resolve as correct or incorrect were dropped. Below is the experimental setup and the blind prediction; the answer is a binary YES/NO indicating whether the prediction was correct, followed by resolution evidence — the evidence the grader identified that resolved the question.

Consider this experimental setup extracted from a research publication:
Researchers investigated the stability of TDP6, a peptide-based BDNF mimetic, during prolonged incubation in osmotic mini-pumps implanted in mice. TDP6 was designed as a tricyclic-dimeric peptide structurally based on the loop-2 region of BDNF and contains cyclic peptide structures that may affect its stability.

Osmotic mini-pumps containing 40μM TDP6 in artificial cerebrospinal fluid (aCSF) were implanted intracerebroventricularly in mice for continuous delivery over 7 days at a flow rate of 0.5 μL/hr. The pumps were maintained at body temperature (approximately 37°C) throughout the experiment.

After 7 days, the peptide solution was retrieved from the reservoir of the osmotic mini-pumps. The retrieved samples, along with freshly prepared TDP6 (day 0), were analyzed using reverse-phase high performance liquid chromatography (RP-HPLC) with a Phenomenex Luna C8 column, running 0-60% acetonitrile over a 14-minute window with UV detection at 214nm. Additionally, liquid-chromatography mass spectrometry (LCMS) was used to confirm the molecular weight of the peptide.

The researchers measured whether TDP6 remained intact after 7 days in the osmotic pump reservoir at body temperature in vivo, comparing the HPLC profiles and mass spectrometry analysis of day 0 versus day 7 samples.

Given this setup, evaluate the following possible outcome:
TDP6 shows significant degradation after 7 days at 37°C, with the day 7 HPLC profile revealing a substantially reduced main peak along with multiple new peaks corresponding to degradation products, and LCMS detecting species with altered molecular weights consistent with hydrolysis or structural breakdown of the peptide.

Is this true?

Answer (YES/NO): NO